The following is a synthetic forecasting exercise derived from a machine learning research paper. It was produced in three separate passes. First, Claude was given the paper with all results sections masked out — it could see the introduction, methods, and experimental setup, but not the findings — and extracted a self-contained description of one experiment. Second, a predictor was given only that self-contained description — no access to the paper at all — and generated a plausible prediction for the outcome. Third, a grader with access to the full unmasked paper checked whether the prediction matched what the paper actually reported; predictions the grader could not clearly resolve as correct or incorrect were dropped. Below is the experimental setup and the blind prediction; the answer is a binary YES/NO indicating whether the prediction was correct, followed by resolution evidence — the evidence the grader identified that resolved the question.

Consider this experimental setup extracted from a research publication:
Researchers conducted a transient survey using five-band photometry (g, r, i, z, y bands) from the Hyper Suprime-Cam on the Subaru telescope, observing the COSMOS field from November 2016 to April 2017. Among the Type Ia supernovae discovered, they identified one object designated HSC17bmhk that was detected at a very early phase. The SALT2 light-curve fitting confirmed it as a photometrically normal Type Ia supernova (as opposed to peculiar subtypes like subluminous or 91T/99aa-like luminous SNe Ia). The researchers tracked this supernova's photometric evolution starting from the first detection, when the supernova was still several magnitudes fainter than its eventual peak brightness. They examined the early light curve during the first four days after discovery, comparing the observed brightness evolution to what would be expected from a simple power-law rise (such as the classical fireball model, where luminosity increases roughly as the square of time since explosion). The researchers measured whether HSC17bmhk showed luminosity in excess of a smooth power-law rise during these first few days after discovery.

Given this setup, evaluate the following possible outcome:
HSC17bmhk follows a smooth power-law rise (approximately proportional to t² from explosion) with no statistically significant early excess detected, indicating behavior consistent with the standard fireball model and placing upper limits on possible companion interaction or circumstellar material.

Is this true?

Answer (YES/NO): NO